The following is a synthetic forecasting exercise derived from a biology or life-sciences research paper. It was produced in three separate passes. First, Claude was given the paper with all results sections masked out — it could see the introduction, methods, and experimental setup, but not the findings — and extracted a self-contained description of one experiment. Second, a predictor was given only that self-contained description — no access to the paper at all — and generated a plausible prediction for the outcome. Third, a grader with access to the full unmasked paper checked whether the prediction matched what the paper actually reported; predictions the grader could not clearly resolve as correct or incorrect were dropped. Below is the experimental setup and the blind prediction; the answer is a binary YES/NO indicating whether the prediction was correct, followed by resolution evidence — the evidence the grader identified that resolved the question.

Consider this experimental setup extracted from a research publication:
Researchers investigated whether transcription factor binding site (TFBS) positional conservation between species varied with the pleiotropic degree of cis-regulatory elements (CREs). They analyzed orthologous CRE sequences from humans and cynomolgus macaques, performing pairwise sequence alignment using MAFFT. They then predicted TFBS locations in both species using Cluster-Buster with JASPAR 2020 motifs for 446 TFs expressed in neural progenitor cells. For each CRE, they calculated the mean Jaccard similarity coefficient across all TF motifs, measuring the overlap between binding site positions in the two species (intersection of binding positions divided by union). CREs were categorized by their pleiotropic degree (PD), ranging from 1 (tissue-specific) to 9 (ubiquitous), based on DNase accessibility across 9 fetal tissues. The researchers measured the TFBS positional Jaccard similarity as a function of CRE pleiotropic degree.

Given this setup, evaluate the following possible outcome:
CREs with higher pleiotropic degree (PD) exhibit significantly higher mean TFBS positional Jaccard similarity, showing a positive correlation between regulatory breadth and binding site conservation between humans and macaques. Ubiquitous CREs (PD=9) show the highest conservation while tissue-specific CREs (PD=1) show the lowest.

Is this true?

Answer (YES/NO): NO